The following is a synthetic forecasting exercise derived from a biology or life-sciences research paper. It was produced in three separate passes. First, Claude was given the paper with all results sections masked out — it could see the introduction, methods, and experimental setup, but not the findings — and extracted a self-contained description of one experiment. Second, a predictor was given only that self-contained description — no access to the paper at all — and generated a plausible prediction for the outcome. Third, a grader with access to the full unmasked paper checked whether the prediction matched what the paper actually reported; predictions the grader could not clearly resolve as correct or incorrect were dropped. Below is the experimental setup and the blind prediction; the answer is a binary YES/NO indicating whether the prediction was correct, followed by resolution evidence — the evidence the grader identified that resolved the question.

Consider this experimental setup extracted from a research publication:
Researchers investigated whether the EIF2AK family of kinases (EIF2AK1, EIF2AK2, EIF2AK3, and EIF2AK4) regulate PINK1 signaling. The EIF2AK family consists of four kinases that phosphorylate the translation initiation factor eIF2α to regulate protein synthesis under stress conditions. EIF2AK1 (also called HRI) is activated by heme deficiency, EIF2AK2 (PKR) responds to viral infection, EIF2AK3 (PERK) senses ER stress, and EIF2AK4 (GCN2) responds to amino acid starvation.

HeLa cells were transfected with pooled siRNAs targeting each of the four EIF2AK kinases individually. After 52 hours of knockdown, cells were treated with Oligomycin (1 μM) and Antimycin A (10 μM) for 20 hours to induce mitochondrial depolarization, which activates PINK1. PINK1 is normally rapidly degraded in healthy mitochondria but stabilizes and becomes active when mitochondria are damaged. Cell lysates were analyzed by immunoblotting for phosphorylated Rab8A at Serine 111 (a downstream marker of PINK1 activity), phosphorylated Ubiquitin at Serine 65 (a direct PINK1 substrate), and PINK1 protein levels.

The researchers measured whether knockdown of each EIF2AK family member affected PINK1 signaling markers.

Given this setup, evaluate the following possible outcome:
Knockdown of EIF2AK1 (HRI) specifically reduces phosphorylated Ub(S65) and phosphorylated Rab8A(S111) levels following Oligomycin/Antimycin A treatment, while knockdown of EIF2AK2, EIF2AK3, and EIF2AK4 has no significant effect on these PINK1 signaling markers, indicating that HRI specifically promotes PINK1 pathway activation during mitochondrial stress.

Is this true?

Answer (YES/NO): NO